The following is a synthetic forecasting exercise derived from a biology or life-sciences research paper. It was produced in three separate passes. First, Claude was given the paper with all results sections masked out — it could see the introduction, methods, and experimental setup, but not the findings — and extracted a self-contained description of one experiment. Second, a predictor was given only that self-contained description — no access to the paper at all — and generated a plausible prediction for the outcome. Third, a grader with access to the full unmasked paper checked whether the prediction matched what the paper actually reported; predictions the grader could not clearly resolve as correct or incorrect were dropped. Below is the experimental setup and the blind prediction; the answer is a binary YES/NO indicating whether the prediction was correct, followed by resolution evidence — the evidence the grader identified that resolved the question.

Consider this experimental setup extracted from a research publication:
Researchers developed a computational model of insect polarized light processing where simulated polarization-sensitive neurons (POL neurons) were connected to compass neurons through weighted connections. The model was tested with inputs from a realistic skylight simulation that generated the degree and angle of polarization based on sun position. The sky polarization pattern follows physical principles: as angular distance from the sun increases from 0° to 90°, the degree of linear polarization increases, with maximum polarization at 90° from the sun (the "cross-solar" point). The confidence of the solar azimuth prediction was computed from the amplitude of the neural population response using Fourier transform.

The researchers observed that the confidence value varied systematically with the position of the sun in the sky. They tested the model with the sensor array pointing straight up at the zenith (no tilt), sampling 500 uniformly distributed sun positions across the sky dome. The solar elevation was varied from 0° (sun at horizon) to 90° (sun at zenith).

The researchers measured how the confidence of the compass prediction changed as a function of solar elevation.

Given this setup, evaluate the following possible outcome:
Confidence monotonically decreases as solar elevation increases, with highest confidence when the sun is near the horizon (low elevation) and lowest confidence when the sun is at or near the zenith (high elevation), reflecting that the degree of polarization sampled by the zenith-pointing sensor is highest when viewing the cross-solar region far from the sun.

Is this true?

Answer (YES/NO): NO